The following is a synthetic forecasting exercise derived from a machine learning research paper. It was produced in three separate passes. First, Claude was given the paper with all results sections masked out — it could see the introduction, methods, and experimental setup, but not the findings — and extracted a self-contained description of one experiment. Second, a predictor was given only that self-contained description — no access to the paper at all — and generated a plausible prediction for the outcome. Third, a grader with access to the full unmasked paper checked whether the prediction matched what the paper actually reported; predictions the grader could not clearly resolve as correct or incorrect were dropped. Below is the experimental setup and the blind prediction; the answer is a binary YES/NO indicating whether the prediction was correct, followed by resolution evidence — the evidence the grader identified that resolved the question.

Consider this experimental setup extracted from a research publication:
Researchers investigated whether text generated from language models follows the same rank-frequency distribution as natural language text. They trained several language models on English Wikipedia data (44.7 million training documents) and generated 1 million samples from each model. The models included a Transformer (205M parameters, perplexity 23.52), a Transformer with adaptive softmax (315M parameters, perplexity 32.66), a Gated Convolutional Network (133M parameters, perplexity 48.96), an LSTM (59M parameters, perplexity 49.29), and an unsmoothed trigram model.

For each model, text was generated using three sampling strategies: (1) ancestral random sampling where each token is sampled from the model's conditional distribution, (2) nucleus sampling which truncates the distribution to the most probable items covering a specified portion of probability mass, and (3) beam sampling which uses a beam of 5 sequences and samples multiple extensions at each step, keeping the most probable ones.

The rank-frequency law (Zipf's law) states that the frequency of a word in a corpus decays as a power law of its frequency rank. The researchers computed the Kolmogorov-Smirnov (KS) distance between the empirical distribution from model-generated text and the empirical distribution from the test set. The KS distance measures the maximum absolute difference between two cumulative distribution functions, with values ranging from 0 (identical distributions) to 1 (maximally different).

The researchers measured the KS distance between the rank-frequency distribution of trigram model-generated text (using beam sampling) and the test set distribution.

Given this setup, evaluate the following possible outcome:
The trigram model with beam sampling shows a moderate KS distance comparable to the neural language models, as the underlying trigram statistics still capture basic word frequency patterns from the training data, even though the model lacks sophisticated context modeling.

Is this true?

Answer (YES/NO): NO